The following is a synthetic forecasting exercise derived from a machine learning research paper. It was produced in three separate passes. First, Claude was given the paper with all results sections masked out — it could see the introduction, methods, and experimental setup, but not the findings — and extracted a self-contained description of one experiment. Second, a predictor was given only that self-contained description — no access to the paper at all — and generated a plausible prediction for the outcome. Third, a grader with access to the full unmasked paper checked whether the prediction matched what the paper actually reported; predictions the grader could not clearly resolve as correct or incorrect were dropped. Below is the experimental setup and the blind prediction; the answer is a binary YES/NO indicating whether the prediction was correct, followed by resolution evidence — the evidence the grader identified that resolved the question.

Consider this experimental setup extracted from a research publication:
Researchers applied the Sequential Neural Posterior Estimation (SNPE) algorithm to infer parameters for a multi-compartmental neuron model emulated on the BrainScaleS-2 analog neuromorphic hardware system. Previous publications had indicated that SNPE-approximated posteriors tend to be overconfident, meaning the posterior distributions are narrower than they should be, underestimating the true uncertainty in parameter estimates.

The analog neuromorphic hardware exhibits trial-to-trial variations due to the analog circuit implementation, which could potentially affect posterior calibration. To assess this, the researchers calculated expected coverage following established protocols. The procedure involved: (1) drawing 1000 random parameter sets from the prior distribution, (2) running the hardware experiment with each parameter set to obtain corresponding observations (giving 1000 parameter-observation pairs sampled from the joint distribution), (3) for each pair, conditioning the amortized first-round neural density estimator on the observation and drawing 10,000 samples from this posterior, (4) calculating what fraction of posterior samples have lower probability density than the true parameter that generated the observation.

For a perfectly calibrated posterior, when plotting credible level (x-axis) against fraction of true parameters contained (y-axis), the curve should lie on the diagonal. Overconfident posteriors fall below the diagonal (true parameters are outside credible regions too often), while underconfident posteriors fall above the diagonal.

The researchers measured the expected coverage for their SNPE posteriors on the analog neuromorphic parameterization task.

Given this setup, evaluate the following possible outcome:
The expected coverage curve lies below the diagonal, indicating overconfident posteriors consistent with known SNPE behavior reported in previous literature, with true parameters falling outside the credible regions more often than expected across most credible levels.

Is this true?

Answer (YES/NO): NO